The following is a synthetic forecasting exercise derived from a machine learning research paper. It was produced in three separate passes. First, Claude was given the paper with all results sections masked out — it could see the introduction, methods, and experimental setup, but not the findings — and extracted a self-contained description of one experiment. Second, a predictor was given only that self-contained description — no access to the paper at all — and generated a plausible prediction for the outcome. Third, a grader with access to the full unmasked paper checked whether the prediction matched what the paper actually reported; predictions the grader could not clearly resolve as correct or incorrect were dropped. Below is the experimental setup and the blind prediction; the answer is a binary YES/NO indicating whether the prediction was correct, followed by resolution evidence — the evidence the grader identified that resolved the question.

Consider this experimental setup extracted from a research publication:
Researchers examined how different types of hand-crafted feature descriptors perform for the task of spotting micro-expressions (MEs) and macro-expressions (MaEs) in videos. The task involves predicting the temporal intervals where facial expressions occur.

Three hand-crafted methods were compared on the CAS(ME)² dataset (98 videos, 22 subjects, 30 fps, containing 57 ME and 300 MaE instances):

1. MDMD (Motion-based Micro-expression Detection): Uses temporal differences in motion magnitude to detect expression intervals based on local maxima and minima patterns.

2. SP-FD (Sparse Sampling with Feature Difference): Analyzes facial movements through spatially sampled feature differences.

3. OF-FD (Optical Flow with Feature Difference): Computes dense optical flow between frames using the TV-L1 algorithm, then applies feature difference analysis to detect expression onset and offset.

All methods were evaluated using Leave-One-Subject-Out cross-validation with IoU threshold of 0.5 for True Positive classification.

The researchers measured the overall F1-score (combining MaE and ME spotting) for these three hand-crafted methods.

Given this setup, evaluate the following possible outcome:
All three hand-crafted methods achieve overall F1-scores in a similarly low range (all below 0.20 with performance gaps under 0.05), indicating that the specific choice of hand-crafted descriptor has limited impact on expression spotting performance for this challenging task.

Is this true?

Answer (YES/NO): NO